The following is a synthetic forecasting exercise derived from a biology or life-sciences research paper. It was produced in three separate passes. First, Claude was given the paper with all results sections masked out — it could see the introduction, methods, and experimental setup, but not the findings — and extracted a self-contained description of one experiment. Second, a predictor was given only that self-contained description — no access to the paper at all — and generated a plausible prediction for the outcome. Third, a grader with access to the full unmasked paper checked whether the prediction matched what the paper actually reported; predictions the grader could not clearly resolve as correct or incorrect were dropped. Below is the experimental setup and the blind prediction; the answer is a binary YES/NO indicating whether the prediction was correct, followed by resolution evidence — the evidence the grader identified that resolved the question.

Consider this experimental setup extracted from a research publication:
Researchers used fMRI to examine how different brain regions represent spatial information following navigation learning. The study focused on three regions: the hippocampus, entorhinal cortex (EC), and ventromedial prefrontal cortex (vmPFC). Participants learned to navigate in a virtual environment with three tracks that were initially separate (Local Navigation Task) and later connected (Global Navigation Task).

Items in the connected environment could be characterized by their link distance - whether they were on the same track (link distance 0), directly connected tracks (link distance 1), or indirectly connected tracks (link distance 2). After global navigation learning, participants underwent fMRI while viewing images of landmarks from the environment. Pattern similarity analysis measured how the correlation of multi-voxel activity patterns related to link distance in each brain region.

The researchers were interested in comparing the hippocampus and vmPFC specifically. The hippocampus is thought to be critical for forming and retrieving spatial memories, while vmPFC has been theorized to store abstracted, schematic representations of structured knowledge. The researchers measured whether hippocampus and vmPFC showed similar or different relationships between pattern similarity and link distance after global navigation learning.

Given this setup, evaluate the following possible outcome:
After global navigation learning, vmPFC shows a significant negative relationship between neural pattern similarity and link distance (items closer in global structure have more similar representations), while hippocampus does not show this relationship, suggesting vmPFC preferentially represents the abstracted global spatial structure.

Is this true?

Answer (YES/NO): NO